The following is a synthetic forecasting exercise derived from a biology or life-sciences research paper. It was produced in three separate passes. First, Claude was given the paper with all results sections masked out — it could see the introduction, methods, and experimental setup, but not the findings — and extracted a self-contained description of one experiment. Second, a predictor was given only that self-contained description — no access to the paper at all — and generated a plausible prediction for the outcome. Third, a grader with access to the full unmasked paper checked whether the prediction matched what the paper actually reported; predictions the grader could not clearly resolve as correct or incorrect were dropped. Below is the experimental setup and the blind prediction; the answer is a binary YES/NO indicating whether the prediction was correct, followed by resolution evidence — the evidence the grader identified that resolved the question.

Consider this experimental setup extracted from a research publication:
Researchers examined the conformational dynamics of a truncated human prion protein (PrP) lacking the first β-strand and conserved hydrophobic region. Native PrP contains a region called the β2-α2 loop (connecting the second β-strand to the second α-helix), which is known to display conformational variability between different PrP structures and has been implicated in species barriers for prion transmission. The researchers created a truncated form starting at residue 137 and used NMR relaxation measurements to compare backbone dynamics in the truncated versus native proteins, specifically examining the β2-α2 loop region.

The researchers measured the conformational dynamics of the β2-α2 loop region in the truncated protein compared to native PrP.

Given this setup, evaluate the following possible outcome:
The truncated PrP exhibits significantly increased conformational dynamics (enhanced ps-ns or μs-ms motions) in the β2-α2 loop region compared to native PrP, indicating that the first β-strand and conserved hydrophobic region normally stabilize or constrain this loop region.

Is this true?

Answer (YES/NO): YES